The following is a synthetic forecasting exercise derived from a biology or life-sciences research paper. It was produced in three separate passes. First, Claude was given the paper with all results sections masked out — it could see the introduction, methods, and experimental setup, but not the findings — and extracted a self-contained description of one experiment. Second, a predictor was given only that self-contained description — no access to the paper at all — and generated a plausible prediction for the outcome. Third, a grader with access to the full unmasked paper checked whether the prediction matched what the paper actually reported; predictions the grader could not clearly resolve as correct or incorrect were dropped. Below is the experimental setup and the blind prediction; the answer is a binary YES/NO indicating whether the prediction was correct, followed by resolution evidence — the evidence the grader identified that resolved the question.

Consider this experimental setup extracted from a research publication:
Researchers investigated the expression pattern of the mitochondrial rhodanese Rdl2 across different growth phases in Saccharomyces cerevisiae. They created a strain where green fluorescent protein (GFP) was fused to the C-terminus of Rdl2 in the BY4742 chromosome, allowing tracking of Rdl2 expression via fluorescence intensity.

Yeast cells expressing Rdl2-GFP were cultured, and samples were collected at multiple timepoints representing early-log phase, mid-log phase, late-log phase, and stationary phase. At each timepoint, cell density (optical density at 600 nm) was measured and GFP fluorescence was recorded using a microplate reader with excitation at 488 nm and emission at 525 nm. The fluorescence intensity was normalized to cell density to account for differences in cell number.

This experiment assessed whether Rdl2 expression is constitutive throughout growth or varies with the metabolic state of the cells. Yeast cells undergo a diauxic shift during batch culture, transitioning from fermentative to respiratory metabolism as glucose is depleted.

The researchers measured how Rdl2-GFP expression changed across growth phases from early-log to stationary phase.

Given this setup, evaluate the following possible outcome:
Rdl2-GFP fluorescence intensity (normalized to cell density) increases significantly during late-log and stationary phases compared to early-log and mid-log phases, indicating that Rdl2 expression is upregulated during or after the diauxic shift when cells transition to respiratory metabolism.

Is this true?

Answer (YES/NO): YES